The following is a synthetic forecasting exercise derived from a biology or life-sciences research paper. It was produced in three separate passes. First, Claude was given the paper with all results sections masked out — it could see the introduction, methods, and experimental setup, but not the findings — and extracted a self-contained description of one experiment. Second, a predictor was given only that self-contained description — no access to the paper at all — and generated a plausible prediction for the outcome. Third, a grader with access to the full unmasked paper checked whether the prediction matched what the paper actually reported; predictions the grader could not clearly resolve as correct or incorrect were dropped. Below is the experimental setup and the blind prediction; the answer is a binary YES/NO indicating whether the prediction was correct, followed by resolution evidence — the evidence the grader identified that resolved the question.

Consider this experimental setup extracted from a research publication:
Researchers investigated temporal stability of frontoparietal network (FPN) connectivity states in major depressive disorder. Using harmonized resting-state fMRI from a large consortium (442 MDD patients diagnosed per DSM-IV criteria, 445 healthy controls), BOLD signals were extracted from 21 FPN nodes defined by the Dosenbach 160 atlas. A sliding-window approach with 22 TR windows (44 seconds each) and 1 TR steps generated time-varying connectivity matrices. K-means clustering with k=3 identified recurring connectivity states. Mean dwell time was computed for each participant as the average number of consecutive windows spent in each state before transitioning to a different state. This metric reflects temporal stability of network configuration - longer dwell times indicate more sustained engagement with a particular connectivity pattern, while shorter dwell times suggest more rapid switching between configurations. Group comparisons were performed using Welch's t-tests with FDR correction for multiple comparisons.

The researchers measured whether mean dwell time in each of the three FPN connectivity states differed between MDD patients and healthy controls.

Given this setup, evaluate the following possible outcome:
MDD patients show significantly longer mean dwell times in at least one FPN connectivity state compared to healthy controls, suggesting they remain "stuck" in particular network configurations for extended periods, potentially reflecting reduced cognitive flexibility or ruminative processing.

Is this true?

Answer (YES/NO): YES